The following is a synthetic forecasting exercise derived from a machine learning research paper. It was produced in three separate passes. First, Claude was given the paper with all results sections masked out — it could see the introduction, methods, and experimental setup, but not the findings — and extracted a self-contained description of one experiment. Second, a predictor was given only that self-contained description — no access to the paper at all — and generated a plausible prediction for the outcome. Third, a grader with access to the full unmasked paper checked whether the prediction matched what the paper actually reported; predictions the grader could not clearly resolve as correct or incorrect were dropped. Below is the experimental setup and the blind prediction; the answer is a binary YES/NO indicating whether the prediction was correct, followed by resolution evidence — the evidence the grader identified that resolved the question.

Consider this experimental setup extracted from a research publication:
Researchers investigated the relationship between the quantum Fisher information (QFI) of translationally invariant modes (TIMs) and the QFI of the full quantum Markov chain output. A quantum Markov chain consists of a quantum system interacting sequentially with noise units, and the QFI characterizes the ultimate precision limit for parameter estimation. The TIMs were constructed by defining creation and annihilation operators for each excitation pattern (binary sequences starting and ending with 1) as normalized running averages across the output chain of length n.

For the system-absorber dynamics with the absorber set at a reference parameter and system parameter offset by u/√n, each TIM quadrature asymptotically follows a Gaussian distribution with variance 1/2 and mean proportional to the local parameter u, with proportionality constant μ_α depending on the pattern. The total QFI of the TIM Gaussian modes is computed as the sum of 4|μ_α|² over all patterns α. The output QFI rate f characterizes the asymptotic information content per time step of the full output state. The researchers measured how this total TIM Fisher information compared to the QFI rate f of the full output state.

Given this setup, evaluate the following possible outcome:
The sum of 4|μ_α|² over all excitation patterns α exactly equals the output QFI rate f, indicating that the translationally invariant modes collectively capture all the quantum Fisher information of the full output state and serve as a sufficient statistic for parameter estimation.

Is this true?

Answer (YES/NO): YES